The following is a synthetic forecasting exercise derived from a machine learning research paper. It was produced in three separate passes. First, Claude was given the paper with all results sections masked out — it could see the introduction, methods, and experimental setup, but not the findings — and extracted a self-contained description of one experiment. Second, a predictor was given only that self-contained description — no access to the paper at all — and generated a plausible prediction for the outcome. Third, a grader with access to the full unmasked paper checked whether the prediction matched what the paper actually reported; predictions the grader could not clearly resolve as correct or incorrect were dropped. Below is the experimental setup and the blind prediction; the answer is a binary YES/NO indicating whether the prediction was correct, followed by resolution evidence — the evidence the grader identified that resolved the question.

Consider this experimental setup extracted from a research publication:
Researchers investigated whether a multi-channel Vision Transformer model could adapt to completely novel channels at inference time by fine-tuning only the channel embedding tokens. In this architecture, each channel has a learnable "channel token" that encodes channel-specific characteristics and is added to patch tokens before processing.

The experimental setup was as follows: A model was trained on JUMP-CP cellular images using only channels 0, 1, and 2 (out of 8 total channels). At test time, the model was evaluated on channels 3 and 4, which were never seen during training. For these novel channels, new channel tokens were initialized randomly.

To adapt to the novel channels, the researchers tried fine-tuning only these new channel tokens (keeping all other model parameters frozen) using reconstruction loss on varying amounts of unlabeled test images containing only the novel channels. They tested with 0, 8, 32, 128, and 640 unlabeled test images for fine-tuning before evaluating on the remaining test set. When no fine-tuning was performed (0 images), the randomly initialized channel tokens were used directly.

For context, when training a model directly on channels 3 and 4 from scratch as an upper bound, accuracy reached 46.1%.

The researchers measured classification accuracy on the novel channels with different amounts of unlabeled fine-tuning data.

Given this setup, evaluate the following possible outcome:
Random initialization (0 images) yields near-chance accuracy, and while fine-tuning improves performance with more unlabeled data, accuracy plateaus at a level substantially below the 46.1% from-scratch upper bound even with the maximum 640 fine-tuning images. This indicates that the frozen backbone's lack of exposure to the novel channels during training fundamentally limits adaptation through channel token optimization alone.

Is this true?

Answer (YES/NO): NO